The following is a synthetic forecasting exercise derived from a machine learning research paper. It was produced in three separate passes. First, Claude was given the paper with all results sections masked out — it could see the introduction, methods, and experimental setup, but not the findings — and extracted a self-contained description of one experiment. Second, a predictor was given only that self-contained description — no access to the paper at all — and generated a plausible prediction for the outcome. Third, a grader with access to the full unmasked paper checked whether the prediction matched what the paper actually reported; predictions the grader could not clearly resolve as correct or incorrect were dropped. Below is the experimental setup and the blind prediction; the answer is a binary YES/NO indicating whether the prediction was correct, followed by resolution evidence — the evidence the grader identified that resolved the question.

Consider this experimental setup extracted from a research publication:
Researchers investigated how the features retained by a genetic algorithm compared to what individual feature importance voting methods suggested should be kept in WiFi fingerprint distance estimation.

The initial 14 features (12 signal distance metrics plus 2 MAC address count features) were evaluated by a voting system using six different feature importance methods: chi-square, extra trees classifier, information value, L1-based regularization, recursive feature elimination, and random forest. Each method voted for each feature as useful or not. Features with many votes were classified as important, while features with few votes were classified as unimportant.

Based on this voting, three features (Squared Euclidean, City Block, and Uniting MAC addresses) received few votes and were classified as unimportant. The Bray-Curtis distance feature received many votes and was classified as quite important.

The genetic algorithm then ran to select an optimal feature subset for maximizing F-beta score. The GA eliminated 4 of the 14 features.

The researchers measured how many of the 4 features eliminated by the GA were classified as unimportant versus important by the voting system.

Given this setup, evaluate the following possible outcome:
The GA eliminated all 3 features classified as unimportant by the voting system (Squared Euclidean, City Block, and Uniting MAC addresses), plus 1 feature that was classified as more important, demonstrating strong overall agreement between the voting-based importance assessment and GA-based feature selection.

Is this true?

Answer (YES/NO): YES